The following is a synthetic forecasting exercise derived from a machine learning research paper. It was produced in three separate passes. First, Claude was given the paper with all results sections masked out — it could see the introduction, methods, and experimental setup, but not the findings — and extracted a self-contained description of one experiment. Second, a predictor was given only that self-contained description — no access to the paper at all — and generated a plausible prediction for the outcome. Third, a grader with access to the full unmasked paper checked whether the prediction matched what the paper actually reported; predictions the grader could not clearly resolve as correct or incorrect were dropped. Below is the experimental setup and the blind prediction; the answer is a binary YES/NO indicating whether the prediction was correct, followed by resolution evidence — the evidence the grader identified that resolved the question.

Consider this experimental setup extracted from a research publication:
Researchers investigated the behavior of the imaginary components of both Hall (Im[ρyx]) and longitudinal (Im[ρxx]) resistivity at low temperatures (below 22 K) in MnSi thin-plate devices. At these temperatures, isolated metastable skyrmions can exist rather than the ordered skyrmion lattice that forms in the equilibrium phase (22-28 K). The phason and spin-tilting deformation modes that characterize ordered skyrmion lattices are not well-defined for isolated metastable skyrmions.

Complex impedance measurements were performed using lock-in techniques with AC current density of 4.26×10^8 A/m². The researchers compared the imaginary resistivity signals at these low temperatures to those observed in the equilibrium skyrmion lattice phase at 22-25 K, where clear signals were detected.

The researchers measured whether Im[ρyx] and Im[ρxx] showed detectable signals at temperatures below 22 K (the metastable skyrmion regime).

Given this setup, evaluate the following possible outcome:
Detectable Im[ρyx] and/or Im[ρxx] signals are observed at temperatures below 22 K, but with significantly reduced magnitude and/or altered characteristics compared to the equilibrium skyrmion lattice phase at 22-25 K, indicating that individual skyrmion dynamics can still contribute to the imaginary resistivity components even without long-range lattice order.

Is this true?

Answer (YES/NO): NO